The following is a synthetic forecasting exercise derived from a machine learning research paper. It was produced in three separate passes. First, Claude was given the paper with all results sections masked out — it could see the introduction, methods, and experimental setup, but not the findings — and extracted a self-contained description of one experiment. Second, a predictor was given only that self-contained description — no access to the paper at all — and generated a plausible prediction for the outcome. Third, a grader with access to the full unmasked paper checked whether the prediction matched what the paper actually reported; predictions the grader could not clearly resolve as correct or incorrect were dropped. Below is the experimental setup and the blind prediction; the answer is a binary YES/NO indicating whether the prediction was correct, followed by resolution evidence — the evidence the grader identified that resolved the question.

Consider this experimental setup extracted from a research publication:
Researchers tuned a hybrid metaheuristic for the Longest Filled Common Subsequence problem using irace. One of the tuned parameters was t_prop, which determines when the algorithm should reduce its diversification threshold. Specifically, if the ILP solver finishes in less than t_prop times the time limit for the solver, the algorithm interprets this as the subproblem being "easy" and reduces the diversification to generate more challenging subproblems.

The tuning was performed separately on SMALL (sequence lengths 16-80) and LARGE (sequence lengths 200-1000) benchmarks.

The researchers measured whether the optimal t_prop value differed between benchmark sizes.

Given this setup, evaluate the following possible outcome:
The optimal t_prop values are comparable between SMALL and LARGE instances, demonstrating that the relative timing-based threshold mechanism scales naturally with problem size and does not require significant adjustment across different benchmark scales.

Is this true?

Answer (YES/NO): NO